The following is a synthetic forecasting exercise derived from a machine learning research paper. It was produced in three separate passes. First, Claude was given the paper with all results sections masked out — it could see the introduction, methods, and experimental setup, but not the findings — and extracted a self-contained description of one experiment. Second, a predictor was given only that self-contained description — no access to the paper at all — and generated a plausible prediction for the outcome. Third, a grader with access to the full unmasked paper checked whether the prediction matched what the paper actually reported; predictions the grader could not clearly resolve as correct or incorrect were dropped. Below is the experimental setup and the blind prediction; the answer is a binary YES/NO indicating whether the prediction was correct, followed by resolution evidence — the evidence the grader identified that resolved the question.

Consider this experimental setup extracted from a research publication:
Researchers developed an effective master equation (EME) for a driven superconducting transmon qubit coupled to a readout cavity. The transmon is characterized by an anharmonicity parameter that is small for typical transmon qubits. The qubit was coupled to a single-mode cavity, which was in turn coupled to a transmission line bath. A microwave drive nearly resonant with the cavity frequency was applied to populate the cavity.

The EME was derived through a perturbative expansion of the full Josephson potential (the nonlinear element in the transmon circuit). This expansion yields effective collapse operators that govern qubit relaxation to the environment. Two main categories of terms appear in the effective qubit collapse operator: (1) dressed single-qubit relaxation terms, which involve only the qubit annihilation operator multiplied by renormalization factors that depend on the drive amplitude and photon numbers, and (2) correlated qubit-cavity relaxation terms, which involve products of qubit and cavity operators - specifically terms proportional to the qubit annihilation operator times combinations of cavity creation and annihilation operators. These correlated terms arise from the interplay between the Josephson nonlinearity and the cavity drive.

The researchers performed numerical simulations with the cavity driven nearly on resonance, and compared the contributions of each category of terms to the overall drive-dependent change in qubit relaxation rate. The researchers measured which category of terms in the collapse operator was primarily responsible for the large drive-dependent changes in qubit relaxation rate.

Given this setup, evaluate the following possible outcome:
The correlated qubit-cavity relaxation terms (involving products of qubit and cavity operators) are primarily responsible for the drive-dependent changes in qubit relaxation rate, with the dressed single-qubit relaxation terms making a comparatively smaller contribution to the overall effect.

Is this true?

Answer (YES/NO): YES